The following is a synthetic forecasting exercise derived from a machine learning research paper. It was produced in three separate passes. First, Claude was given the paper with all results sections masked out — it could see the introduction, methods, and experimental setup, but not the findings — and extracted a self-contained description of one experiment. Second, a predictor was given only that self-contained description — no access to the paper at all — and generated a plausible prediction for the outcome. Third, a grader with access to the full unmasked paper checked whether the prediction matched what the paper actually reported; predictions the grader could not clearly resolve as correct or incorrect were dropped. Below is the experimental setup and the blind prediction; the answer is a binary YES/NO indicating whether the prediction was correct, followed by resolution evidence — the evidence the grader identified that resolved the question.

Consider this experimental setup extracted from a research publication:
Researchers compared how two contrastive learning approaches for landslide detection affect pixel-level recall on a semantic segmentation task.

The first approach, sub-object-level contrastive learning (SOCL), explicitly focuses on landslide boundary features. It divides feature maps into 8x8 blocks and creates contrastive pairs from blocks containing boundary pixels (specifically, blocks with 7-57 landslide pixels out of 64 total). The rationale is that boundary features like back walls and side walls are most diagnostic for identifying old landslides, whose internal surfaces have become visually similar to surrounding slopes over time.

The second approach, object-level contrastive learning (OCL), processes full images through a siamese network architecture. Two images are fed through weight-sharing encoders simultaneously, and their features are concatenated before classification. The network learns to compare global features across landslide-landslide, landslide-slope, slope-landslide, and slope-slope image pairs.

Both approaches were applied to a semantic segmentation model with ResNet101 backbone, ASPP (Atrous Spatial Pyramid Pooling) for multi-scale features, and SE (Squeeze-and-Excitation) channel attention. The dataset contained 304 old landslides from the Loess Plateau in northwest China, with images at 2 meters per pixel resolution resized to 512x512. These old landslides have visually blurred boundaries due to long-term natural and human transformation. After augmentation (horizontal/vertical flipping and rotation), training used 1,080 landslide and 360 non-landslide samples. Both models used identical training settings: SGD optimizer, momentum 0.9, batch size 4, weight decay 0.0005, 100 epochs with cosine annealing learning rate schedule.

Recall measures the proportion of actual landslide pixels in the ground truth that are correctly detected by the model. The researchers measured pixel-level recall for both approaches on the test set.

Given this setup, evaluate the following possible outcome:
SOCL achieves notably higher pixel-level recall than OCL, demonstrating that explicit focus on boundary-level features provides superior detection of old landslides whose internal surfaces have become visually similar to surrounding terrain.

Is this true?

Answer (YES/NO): NO